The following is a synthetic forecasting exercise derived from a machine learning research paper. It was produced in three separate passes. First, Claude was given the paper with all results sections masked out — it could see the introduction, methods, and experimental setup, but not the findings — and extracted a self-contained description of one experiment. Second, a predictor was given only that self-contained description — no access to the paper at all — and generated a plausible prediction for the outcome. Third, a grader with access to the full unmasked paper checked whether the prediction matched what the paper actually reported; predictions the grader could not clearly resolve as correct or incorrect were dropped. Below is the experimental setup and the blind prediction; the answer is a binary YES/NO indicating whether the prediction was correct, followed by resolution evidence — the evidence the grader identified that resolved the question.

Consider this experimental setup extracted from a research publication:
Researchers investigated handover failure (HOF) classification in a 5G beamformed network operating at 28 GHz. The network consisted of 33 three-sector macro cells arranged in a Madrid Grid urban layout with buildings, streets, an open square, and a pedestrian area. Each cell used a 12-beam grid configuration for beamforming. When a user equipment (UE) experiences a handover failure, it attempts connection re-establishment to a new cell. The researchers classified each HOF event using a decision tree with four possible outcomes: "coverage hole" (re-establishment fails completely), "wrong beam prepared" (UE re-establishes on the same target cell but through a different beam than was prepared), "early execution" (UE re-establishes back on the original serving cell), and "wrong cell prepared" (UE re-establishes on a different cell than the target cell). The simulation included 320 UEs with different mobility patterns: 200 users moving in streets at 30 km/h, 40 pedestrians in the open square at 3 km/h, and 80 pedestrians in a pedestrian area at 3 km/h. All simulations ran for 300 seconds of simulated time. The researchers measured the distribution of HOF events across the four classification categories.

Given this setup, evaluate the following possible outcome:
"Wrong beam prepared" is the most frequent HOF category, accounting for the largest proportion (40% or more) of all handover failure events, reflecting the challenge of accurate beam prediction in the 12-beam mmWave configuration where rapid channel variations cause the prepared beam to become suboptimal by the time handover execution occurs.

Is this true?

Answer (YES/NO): YES